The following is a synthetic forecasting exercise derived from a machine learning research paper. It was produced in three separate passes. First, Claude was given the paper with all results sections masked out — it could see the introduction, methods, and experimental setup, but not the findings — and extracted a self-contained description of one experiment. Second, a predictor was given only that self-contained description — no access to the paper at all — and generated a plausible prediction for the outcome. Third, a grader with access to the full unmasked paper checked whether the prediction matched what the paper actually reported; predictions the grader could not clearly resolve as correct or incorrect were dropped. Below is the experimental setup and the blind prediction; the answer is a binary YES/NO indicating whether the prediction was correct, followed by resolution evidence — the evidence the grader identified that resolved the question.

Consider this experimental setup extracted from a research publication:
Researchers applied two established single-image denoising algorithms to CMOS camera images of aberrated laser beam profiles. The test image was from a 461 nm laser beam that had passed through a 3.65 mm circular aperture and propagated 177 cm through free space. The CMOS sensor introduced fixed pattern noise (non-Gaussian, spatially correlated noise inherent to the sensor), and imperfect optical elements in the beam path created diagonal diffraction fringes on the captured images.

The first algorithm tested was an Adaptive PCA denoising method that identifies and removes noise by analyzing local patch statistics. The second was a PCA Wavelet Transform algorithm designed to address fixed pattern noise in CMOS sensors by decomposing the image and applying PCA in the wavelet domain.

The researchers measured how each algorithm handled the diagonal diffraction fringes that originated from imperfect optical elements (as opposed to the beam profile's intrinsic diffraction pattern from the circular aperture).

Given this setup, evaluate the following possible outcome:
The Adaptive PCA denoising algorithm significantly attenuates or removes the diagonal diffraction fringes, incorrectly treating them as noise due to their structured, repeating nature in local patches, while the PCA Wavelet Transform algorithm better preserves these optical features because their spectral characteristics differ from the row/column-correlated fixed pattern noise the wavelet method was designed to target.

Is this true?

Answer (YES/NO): NO